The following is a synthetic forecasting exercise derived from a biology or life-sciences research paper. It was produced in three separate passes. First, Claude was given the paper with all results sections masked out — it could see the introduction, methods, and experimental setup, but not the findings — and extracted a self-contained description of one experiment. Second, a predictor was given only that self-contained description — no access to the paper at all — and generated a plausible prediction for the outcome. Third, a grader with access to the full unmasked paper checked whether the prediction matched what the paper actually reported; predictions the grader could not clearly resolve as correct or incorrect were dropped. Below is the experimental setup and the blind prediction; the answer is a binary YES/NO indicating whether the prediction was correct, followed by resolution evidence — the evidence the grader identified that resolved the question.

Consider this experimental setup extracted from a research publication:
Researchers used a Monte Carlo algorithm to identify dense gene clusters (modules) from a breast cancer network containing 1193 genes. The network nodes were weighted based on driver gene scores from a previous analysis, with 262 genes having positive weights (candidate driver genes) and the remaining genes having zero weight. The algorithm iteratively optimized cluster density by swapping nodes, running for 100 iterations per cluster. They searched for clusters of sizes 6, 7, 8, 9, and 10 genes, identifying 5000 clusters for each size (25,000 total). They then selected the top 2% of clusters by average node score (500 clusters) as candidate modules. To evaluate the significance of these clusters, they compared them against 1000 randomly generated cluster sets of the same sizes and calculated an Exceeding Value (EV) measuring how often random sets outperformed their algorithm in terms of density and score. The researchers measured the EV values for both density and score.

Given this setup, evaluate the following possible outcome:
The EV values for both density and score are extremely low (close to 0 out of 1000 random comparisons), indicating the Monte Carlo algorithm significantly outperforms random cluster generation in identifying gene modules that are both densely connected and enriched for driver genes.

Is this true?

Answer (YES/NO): YES